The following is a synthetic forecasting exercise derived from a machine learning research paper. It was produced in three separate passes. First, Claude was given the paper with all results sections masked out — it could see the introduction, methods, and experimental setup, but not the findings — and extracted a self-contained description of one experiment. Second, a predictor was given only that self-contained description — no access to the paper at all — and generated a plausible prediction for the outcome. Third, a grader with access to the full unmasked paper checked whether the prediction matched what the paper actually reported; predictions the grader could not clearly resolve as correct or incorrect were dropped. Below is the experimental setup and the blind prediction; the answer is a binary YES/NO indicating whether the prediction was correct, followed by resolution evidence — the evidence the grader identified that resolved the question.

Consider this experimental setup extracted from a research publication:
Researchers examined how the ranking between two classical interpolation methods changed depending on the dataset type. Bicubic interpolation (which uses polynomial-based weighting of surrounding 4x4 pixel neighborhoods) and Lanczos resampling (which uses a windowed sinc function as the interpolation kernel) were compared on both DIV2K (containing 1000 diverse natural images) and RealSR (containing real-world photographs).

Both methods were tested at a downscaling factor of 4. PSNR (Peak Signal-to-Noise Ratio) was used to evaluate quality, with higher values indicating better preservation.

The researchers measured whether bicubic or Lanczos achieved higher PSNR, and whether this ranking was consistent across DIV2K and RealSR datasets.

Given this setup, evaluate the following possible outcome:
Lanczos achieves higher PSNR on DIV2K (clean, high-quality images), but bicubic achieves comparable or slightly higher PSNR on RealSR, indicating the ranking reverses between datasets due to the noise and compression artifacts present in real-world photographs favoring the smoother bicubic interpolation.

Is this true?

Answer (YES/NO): NO